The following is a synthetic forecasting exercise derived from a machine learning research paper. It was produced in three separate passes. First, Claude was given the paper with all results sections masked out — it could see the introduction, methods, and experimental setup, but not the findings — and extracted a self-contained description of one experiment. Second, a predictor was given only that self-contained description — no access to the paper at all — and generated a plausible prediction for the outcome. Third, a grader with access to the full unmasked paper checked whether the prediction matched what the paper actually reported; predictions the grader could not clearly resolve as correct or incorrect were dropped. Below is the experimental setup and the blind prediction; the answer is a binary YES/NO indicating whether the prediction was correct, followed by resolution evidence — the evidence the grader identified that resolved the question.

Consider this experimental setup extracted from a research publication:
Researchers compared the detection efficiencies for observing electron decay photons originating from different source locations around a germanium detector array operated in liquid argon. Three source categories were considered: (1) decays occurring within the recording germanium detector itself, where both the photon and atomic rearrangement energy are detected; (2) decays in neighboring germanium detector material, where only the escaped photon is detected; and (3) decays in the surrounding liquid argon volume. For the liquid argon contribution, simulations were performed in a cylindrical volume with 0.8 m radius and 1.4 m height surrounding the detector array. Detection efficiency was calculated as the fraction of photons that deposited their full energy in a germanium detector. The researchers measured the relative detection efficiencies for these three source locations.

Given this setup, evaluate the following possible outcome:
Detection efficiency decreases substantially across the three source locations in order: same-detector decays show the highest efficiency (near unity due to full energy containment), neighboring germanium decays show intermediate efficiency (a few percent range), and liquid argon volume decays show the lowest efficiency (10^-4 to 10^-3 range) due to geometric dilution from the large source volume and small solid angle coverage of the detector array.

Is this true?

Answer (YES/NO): NO